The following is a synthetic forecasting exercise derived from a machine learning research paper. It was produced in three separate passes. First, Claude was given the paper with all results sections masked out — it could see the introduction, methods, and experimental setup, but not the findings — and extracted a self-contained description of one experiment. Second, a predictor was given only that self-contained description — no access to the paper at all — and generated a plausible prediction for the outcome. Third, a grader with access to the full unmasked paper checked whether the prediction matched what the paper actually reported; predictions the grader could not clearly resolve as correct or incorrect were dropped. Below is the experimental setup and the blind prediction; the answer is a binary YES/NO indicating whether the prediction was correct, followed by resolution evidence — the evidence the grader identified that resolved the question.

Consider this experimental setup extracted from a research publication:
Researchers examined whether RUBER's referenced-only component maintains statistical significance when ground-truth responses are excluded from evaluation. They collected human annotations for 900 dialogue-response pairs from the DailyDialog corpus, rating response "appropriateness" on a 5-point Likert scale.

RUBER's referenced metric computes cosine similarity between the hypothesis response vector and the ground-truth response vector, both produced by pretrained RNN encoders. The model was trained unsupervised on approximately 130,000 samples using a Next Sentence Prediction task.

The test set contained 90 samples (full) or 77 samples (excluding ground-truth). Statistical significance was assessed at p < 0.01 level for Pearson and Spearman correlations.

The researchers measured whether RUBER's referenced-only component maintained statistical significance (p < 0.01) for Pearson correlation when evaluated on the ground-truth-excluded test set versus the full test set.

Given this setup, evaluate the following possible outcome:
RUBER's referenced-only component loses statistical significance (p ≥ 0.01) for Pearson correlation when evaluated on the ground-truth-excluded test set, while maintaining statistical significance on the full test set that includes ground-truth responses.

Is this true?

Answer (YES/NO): YES